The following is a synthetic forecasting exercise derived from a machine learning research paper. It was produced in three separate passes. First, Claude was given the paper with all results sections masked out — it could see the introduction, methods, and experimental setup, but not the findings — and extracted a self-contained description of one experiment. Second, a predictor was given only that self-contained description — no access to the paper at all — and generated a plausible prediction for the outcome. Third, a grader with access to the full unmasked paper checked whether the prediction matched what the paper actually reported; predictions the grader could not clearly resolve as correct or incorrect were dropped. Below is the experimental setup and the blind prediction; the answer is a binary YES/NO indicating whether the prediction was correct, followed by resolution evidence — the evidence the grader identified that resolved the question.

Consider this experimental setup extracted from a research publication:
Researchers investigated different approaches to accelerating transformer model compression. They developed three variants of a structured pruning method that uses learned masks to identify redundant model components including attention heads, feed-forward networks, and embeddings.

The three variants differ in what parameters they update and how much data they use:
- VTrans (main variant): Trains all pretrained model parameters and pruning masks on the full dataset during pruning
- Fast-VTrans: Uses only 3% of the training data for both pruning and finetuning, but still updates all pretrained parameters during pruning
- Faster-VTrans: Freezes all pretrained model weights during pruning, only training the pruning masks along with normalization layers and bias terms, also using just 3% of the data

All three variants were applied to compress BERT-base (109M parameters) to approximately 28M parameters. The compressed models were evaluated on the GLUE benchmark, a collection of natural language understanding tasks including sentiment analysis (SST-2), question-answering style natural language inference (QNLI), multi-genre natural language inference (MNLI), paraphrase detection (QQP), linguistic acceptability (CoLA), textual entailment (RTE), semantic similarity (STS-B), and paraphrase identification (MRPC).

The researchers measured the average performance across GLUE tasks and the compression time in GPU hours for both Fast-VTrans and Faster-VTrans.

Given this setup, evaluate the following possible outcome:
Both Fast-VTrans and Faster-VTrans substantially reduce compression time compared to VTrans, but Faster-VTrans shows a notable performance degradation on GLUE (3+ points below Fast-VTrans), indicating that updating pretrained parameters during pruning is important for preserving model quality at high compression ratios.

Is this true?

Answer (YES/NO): YES